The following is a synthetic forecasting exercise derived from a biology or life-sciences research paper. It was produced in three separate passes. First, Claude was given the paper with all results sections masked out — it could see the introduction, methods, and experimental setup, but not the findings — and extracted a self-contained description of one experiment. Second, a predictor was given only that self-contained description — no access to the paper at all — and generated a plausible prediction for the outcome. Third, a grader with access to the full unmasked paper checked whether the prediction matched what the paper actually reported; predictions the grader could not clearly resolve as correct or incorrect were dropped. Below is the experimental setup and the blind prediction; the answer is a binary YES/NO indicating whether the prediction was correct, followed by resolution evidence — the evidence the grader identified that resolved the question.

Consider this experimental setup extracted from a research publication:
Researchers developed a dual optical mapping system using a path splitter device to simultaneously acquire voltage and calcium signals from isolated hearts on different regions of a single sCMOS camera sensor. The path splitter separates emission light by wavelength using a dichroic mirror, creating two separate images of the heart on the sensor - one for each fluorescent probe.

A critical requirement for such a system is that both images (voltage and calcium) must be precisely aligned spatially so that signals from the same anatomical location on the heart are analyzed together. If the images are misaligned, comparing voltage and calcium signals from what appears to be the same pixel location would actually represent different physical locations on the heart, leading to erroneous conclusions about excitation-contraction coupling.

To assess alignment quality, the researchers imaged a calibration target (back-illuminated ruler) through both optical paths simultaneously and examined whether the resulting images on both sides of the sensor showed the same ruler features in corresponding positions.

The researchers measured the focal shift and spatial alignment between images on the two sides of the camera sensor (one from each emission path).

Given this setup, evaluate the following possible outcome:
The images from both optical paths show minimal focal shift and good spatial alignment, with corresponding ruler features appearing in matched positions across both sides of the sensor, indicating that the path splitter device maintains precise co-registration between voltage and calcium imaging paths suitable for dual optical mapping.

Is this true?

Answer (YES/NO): YES